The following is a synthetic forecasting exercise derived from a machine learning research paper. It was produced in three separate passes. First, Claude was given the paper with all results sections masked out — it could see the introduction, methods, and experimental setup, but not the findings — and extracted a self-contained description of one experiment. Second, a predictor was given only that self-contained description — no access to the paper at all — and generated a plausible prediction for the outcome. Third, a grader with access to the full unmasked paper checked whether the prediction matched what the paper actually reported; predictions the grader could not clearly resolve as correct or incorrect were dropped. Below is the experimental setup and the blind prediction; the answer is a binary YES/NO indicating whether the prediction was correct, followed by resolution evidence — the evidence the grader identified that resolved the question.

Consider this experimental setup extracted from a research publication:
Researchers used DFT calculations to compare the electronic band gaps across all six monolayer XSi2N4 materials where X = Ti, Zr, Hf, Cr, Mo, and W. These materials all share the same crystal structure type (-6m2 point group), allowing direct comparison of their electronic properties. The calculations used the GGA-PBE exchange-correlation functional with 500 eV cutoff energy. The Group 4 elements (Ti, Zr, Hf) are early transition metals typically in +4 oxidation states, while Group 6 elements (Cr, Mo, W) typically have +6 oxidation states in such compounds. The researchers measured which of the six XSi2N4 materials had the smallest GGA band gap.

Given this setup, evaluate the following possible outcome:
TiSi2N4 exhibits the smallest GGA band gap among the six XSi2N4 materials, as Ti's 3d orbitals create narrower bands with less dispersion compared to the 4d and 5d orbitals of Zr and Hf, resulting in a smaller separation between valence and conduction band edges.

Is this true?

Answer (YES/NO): NO